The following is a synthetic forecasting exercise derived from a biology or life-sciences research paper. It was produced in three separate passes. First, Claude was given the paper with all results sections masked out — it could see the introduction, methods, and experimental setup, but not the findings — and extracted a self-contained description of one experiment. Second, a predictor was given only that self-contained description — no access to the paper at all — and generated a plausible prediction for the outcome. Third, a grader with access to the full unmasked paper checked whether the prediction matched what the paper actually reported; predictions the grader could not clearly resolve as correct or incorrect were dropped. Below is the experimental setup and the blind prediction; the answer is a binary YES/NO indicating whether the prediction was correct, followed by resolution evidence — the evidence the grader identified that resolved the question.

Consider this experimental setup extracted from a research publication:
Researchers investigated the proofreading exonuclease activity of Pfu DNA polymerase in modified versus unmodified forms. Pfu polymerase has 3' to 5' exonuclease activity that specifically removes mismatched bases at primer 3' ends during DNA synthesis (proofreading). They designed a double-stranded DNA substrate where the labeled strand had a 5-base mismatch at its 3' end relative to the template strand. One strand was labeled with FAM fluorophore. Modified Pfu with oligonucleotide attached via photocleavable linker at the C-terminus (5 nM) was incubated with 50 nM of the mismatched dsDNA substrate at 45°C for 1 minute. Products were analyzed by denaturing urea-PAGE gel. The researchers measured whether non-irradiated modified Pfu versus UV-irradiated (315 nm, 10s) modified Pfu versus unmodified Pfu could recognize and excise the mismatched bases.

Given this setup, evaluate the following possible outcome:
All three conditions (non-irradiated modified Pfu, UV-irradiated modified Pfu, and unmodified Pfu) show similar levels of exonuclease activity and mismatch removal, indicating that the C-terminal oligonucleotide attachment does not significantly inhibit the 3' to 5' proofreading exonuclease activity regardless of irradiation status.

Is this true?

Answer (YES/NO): NO